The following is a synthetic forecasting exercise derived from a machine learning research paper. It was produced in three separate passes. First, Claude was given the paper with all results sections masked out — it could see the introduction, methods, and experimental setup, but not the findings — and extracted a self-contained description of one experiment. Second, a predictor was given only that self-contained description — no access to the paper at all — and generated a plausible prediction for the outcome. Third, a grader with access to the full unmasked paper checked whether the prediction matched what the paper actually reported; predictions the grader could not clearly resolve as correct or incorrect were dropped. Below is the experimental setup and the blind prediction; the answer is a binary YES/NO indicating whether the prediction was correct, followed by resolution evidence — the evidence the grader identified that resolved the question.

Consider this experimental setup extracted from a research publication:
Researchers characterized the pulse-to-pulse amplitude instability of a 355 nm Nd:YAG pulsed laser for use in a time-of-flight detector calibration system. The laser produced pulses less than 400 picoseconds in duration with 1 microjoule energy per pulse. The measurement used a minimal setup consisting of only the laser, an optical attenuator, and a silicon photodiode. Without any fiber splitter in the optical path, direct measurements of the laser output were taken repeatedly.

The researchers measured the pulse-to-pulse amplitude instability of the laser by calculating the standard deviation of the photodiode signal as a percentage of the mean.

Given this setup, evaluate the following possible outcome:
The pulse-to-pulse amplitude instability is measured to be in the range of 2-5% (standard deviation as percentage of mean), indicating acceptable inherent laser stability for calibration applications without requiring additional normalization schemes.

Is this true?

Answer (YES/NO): YES